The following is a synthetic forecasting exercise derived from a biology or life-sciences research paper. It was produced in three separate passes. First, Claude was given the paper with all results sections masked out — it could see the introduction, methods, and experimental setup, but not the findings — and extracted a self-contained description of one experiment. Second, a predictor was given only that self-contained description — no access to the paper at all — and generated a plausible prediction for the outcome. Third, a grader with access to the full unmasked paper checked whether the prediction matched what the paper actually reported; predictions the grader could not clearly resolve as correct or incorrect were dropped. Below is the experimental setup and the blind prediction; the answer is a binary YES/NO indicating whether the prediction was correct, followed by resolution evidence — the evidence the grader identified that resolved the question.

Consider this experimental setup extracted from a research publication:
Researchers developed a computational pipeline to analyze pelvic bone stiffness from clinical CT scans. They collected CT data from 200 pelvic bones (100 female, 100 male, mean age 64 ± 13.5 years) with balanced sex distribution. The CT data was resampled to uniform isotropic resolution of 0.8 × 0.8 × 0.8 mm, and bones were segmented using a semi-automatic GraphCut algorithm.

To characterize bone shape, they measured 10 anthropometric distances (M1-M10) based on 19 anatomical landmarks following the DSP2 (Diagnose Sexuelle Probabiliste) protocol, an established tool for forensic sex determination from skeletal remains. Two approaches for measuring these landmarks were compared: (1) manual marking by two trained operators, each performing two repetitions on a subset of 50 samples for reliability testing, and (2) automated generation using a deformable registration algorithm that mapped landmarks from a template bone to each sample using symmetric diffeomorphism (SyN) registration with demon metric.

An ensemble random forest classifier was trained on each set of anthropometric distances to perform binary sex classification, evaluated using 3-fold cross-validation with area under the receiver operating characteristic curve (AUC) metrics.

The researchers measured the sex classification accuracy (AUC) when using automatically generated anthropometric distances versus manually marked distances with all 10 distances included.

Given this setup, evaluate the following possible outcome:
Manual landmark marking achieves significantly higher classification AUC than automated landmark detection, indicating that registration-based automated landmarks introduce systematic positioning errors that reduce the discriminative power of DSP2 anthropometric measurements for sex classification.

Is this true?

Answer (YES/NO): NO